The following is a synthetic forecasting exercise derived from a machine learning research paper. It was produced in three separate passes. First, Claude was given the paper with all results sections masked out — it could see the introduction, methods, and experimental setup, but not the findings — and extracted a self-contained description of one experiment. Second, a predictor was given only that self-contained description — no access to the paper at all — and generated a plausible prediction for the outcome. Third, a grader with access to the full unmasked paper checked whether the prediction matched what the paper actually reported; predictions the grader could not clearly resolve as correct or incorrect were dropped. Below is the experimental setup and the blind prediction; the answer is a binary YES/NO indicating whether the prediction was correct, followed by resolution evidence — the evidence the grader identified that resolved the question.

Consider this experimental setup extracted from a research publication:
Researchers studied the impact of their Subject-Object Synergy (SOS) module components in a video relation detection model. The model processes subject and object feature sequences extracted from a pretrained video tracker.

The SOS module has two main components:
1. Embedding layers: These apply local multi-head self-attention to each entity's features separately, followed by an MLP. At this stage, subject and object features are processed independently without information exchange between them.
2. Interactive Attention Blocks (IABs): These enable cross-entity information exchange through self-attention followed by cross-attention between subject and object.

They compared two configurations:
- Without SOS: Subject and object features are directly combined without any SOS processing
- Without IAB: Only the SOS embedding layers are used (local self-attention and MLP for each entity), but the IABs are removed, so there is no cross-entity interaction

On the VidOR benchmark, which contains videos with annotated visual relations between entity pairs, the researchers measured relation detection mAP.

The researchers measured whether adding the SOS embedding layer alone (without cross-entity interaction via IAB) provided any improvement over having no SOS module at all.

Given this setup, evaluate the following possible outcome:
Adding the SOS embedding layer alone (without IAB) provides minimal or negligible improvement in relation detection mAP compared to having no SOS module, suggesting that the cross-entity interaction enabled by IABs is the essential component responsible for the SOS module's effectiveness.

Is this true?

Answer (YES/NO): NO